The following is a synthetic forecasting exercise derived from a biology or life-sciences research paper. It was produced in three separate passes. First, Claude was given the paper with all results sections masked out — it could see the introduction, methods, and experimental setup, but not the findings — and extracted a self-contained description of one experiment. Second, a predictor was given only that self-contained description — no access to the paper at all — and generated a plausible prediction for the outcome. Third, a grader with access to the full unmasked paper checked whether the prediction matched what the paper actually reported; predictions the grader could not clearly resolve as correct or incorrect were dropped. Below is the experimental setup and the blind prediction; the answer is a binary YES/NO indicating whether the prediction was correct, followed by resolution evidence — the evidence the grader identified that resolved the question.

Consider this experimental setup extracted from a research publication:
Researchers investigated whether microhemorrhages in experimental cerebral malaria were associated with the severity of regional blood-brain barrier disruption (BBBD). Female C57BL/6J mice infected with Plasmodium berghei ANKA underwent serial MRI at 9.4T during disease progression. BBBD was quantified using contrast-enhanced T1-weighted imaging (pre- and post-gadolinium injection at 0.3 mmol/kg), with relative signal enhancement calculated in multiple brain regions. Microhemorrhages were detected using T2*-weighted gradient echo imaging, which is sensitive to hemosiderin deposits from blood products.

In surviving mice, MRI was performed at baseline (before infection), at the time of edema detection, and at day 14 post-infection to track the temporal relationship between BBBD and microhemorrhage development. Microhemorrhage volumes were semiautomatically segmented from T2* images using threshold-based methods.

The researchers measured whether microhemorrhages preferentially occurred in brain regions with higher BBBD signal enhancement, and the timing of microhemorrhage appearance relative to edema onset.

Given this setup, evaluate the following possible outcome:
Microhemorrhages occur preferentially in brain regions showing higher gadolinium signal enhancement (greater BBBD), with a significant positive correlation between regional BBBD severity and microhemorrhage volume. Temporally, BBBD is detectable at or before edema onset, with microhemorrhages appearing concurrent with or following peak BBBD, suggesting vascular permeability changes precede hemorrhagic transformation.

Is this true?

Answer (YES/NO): NO